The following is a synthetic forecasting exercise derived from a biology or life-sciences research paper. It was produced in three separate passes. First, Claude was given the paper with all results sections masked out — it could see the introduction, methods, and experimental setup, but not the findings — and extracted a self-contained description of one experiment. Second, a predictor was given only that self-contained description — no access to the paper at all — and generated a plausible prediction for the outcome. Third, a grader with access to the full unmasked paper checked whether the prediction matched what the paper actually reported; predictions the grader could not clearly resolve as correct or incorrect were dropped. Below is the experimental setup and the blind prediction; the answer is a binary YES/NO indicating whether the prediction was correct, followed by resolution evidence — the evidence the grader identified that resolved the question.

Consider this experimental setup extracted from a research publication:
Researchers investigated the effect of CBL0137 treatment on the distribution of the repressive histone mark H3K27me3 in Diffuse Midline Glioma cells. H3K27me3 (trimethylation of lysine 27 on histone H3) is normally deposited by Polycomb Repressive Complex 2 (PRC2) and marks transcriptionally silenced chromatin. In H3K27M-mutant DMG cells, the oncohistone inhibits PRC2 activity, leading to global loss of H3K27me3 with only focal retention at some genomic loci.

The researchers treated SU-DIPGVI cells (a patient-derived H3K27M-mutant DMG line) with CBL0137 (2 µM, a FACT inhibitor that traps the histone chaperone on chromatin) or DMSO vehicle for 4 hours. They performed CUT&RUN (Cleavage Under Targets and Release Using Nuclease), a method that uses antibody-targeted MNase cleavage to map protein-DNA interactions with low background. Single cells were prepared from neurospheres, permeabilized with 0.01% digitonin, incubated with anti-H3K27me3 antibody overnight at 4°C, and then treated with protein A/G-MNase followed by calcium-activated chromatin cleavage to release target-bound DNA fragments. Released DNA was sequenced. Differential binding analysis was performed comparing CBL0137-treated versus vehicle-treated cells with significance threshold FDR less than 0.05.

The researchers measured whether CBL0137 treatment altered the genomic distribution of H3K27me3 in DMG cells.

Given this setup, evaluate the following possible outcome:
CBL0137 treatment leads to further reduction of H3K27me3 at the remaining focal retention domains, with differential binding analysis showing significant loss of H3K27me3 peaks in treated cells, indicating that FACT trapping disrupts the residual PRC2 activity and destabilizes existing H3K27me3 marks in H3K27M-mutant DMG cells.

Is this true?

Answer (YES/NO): NO